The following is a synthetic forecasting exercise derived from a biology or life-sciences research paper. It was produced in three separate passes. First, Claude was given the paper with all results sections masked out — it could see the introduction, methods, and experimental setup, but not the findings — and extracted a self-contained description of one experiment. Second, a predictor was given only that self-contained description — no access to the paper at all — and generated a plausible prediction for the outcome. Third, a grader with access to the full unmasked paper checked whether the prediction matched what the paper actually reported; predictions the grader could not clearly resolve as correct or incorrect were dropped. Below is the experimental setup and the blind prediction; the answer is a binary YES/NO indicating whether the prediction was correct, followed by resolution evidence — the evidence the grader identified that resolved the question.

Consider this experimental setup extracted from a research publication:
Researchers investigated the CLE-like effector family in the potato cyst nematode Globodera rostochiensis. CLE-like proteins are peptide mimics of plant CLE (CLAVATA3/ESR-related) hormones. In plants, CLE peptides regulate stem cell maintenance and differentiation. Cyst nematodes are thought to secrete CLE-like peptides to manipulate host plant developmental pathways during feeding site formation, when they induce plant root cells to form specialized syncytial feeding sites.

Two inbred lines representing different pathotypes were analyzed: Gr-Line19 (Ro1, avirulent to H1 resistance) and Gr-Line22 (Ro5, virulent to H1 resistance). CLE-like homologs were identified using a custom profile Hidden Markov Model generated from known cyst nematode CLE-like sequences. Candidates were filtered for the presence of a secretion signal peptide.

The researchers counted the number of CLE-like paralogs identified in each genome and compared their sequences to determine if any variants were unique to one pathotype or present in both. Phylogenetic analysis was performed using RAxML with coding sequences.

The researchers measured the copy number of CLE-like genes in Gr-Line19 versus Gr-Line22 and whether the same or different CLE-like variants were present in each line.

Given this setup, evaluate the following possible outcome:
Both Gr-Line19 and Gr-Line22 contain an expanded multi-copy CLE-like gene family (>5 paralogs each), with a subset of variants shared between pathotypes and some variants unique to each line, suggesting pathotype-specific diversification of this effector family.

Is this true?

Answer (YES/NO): NO